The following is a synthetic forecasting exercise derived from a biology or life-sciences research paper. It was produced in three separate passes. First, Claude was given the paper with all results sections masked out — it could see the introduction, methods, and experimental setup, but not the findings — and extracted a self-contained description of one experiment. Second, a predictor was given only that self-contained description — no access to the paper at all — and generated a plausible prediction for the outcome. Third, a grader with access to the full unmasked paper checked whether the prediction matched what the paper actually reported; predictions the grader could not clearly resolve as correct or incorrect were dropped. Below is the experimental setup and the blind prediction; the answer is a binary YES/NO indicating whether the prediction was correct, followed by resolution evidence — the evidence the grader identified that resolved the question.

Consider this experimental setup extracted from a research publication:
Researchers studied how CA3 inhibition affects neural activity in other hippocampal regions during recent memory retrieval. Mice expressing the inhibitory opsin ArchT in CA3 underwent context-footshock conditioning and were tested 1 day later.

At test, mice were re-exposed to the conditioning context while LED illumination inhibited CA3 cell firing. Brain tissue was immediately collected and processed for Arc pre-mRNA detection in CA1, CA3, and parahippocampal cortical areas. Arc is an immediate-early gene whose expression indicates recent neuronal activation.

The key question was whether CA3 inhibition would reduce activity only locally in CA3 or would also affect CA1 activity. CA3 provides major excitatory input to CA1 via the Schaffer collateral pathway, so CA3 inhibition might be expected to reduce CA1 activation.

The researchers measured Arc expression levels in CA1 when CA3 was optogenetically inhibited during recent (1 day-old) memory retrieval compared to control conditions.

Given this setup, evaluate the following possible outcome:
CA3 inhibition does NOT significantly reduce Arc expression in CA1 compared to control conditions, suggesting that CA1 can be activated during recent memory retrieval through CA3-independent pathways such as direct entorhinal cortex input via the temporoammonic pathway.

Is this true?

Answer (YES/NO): YES